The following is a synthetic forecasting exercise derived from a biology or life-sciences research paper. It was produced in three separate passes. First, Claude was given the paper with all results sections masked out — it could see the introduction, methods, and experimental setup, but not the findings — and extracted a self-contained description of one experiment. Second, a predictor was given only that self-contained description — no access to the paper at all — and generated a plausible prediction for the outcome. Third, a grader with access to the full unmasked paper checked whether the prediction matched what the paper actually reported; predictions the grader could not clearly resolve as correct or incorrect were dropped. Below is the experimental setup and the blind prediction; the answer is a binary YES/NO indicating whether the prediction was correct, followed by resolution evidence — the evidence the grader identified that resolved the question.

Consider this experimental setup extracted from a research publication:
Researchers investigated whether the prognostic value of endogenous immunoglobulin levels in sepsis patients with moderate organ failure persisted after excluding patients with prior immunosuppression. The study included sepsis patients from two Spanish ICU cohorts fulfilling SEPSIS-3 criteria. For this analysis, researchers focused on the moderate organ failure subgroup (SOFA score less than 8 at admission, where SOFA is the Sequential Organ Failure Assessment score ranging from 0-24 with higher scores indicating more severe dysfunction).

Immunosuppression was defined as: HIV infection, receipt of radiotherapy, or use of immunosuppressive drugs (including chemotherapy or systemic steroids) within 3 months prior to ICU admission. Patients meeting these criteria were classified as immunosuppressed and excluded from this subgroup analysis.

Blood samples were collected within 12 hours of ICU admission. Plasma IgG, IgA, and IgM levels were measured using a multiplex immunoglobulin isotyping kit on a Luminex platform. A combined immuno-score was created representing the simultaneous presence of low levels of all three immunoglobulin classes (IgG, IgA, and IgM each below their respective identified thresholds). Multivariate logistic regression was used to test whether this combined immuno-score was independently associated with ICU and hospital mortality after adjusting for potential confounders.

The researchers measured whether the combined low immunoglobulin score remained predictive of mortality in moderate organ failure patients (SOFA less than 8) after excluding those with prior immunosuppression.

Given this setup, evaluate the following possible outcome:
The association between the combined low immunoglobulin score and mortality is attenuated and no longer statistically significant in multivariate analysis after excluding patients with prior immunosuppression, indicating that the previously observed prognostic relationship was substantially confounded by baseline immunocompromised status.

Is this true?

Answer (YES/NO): NO